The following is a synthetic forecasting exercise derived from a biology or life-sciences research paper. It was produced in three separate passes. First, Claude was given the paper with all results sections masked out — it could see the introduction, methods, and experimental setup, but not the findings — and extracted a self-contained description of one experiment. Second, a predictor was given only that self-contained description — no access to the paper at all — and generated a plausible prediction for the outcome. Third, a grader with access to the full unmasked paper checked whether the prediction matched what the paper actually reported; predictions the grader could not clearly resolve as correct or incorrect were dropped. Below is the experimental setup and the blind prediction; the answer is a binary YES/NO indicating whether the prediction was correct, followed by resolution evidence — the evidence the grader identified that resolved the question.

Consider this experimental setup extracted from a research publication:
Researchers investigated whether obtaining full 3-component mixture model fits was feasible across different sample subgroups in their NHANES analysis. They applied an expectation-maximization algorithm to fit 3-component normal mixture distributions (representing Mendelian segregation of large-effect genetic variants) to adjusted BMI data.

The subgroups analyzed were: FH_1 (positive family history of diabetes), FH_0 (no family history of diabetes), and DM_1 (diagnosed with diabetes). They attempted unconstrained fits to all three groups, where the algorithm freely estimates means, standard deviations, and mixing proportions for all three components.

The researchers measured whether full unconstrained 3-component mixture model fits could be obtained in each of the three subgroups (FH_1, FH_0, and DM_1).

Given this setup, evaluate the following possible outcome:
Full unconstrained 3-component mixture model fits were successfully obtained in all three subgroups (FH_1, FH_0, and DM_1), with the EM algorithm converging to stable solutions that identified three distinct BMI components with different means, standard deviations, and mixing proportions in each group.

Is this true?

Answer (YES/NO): NO